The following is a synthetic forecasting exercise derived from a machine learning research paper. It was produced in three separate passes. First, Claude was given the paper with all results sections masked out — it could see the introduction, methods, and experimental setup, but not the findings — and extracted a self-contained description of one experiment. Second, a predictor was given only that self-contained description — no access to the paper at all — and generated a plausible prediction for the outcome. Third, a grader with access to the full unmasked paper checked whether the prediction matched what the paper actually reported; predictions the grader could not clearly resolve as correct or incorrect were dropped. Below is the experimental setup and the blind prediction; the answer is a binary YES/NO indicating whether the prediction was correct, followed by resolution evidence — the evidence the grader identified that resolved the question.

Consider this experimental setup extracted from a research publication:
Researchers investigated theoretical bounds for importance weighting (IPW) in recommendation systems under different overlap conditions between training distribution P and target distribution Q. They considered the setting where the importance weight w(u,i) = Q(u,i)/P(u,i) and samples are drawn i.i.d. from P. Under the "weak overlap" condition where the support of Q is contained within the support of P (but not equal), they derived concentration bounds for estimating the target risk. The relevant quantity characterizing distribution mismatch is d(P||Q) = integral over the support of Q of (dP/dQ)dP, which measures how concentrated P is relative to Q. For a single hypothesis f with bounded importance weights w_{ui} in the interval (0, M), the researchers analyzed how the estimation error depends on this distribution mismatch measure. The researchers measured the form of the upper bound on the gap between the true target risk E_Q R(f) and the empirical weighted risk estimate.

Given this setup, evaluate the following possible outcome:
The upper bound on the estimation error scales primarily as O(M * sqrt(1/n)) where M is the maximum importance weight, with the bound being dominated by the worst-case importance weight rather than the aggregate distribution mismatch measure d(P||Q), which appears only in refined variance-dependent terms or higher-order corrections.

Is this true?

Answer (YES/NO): NO